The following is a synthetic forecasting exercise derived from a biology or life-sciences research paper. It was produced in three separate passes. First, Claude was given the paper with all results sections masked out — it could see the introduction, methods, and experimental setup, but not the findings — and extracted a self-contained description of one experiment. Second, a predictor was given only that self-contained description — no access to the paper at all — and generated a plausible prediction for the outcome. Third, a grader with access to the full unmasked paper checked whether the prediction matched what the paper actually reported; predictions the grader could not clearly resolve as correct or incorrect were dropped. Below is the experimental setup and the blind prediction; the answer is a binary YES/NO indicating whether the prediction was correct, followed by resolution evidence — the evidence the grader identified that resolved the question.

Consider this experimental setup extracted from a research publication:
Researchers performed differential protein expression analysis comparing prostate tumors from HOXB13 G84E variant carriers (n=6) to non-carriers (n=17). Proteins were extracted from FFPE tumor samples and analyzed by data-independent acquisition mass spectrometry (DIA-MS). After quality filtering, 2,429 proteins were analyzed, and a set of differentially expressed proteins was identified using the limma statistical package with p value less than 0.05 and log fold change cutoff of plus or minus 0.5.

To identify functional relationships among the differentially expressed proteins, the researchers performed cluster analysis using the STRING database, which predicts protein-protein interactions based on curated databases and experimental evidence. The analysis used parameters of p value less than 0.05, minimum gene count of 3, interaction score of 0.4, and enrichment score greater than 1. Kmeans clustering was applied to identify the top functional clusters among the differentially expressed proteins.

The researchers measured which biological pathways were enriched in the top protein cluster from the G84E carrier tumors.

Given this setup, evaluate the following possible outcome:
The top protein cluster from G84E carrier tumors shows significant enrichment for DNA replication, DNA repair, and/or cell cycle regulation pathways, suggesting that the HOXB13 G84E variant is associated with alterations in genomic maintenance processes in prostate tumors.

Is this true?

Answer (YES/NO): NO